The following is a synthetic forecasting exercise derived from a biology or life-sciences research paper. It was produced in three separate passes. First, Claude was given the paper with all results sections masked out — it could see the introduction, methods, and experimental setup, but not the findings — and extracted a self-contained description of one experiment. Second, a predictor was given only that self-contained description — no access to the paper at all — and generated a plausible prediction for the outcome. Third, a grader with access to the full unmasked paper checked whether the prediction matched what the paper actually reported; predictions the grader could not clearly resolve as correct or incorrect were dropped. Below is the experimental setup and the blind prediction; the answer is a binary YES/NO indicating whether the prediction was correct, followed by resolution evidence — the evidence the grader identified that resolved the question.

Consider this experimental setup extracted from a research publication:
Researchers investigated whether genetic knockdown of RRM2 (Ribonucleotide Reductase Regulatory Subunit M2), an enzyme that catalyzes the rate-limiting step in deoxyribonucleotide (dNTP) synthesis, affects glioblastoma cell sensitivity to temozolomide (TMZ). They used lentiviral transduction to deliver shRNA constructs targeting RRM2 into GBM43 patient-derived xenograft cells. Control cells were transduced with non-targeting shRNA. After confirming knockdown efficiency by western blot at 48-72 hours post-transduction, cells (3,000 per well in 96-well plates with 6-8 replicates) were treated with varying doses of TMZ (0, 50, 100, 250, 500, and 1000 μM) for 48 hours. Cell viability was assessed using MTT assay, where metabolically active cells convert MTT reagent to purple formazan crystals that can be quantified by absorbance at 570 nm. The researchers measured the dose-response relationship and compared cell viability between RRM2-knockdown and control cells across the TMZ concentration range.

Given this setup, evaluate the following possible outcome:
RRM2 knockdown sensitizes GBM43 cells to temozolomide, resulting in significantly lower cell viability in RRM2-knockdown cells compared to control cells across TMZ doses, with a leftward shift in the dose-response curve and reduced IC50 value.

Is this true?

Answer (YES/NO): YES